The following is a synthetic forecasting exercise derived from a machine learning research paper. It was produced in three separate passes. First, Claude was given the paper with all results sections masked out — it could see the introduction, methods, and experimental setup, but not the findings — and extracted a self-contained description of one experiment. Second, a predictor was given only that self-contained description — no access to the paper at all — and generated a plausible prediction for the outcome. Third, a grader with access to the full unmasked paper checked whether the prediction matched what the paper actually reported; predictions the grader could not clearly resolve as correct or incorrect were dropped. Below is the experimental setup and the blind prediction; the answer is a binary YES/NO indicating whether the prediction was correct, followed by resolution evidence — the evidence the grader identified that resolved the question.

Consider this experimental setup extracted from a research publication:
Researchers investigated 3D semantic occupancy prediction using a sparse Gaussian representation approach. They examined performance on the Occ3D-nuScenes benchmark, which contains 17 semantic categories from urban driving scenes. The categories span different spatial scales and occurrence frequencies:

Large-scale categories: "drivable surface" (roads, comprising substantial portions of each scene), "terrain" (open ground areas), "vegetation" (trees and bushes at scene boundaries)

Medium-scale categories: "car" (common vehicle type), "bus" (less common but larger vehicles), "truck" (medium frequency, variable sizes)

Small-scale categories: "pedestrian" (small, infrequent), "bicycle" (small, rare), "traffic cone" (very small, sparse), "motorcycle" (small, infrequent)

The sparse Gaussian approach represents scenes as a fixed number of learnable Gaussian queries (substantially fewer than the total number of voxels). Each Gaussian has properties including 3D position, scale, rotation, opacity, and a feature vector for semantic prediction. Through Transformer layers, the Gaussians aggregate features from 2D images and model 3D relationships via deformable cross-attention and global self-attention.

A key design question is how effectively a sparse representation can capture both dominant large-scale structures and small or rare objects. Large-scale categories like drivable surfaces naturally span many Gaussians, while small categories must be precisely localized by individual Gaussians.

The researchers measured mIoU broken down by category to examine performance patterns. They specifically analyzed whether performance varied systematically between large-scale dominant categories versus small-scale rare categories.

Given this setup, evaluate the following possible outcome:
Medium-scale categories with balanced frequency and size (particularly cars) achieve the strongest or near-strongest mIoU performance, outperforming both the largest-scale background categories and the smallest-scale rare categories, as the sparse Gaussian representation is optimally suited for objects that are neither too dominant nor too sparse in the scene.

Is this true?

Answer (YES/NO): NO